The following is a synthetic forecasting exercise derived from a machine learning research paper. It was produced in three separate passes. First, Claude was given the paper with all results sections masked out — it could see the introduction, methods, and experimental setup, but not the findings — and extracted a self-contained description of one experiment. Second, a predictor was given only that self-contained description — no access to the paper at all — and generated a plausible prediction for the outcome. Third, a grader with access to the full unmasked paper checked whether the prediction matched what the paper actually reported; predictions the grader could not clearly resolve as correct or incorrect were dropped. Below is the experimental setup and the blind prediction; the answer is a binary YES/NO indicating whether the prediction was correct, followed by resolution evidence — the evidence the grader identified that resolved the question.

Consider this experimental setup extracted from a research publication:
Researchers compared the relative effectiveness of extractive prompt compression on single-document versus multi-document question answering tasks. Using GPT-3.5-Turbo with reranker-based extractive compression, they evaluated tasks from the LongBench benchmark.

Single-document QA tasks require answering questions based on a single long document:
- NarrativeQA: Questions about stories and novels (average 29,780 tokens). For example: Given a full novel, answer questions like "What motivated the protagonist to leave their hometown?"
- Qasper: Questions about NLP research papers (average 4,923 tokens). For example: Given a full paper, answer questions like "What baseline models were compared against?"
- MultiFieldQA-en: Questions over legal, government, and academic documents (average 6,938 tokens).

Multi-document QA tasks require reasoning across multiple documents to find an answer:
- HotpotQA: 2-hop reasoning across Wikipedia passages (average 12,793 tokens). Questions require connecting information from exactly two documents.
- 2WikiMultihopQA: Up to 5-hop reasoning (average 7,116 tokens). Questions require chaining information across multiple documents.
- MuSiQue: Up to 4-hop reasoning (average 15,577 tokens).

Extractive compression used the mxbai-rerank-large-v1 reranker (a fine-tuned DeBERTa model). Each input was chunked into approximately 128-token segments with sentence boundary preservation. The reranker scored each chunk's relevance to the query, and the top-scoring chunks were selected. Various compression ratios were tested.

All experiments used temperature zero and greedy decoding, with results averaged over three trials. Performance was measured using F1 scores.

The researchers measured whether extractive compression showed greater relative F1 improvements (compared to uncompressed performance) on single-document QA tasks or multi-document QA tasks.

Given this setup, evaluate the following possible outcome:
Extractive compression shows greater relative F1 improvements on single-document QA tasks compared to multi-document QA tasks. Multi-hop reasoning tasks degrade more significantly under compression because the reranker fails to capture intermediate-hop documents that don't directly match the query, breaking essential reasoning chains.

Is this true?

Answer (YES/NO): NO